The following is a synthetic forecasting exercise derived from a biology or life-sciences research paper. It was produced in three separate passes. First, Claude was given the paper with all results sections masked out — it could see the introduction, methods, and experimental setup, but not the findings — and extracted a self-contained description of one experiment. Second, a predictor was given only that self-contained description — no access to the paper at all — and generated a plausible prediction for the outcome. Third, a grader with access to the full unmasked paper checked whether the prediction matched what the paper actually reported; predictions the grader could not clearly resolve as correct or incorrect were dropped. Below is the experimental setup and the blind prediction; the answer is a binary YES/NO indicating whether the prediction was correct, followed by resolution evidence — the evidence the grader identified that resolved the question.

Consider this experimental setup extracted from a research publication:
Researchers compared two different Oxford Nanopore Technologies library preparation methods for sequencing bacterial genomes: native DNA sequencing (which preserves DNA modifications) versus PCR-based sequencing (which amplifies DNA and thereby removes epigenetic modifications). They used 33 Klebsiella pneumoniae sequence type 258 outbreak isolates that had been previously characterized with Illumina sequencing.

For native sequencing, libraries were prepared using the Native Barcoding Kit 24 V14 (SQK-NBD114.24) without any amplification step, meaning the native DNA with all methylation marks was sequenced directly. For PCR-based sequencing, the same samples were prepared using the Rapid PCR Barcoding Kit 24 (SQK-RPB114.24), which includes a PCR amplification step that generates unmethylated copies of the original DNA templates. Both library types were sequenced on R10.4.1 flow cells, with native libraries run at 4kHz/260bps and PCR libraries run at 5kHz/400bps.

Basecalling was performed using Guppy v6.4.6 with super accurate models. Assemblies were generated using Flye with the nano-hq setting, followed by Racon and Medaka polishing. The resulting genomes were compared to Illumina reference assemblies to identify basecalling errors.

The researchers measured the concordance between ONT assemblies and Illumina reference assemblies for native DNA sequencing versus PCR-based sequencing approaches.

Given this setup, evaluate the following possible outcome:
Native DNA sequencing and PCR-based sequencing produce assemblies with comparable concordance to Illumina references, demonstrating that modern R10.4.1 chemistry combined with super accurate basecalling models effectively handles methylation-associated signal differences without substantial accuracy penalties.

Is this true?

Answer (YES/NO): NO